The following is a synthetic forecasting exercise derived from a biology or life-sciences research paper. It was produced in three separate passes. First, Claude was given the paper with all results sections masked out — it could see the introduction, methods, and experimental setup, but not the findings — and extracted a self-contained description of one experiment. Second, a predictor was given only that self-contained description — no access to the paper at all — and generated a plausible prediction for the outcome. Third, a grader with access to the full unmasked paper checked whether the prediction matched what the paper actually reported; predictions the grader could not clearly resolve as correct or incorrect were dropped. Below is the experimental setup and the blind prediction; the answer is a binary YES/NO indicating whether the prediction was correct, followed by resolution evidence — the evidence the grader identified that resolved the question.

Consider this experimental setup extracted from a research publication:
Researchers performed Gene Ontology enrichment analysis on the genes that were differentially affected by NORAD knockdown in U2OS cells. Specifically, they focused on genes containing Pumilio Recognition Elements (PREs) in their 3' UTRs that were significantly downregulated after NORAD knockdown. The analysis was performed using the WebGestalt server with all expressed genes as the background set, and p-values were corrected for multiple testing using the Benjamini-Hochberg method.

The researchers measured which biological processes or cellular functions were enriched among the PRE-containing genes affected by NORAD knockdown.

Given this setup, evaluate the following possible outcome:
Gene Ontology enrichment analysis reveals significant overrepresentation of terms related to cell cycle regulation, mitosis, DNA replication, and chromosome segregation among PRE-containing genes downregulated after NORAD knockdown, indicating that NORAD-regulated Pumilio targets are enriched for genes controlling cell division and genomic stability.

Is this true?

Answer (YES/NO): YES